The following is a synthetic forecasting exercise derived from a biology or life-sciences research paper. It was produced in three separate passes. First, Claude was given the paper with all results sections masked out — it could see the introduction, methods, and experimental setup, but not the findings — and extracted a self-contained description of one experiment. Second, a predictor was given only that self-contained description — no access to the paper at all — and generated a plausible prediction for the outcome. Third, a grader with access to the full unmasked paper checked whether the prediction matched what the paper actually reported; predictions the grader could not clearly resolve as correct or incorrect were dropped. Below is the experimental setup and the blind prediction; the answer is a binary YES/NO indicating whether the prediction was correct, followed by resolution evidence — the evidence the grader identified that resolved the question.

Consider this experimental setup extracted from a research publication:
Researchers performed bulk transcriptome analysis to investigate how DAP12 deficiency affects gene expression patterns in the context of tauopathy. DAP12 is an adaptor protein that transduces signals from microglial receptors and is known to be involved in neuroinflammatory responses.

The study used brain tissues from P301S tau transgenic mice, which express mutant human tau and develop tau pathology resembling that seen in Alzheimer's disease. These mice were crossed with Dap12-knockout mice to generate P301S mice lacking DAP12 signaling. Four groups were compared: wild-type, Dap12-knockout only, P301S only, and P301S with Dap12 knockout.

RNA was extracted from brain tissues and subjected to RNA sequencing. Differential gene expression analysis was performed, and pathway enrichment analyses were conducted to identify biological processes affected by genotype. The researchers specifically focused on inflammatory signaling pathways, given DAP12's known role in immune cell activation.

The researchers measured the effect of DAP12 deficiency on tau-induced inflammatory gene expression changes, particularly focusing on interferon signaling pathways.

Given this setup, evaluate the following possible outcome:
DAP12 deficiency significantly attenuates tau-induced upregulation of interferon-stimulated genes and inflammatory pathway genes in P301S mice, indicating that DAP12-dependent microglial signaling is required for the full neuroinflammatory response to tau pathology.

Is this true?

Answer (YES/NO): YES